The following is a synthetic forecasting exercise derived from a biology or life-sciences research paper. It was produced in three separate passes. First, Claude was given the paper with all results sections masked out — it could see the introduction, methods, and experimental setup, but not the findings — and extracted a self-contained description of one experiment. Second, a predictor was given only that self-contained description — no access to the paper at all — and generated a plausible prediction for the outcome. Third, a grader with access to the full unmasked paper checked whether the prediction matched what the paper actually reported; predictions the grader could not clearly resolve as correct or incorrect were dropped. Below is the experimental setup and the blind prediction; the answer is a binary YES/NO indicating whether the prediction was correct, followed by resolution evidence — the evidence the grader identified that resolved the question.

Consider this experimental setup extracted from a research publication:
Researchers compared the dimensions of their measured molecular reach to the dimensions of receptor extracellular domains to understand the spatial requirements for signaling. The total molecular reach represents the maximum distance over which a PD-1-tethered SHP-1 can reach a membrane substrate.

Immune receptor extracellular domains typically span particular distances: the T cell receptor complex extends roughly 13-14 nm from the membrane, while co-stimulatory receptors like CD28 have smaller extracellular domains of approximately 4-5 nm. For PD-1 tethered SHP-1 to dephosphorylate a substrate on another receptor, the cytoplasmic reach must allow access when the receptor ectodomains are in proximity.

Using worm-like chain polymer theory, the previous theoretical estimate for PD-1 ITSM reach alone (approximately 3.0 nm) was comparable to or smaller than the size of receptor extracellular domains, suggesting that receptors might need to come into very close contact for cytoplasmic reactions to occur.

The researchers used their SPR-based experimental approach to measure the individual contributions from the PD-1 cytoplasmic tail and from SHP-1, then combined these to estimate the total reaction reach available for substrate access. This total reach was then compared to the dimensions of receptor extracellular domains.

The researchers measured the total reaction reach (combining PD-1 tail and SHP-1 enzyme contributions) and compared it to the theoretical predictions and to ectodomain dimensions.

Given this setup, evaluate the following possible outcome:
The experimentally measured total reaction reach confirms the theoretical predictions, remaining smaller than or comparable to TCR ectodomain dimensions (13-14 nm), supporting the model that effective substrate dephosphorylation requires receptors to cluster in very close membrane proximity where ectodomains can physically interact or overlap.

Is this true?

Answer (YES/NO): NO